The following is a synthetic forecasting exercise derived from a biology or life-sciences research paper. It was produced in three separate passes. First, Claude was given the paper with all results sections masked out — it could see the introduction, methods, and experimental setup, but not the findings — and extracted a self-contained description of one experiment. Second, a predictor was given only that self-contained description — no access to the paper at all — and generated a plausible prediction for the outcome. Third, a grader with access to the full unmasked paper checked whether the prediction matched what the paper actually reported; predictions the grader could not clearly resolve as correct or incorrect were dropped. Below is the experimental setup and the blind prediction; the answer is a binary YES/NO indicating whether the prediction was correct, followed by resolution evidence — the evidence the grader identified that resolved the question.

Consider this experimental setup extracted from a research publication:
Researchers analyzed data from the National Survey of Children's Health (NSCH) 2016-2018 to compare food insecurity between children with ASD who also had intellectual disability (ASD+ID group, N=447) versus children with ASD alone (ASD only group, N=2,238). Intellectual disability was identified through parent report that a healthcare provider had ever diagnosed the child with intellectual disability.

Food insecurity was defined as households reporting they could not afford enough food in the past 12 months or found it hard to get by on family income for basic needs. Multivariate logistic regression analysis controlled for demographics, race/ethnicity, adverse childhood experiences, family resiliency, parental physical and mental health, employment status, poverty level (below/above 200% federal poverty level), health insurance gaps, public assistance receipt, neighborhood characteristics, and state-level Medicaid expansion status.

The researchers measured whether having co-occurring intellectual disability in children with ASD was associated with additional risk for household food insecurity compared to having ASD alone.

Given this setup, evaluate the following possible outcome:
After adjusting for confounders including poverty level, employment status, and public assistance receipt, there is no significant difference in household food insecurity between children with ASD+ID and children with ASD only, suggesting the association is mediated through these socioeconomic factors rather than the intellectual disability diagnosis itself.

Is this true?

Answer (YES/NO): NO